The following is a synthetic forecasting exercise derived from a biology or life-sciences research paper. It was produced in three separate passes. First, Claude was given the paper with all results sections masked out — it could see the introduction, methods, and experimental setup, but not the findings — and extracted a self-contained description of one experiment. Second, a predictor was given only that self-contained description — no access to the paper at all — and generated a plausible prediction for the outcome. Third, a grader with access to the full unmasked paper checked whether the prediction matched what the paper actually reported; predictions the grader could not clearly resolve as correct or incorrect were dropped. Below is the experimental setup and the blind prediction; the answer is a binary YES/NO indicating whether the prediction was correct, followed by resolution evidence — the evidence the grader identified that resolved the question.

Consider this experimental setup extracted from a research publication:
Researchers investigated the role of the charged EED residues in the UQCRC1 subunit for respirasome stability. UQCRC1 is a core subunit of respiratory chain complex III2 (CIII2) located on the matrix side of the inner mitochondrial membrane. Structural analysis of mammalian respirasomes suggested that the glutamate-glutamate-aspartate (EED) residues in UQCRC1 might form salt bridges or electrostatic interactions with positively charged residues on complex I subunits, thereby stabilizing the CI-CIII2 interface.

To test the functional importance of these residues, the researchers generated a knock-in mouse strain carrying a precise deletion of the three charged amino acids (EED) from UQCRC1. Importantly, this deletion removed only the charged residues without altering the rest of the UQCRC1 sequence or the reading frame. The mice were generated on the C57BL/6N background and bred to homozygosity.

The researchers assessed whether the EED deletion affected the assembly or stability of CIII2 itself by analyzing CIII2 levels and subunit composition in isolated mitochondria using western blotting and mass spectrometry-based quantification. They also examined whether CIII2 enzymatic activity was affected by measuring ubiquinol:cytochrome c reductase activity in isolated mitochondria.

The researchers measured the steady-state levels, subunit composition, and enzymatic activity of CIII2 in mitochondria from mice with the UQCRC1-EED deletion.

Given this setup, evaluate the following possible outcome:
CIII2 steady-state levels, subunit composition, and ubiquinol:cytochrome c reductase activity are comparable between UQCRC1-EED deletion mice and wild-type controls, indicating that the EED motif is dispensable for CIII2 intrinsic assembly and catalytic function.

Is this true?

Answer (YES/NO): YES